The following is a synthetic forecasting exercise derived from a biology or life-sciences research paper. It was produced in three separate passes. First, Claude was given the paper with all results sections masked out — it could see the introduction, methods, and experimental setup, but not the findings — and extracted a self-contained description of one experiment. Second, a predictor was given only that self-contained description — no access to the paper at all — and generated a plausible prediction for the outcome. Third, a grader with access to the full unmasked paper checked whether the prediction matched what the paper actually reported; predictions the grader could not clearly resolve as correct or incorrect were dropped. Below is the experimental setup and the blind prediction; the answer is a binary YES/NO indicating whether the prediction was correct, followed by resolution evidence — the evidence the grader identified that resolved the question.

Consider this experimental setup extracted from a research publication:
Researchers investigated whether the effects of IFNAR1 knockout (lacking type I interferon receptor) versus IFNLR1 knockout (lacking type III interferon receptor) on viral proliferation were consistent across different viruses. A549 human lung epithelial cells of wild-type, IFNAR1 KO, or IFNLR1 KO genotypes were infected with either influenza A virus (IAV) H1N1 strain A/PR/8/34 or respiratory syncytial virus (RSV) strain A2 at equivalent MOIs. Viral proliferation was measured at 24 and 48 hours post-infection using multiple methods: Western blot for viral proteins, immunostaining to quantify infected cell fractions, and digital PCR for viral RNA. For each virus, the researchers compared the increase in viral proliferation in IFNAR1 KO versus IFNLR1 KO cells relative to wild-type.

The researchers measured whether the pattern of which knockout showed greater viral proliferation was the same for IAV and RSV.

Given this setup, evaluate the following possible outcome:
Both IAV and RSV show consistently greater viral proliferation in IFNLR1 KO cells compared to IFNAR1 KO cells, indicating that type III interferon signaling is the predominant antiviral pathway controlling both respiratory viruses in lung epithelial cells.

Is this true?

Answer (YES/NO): NO